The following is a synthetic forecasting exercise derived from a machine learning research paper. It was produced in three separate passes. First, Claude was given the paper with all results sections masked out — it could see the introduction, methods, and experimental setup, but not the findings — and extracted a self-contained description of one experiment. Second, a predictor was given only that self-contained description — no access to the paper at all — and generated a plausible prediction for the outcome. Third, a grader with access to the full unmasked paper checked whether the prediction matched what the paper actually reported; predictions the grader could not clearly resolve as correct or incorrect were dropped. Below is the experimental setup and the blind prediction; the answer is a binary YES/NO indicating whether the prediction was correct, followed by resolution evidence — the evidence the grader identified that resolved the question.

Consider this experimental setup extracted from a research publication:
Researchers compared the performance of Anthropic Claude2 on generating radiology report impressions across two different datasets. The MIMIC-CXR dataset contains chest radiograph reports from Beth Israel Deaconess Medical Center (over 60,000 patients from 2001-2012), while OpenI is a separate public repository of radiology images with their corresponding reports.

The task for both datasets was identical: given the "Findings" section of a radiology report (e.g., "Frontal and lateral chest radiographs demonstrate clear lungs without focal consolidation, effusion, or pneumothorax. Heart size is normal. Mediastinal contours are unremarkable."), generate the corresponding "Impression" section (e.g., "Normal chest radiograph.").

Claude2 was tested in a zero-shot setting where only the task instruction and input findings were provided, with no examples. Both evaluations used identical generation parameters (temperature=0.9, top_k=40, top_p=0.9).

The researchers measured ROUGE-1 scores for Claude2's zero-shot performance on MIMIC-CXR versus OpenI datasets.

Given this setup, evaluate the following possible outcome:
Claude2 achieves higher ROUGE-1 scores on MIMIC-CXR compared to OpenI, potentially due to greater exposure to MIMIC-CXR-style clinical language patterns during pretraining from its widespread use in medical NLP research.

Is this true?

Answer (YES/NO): YES